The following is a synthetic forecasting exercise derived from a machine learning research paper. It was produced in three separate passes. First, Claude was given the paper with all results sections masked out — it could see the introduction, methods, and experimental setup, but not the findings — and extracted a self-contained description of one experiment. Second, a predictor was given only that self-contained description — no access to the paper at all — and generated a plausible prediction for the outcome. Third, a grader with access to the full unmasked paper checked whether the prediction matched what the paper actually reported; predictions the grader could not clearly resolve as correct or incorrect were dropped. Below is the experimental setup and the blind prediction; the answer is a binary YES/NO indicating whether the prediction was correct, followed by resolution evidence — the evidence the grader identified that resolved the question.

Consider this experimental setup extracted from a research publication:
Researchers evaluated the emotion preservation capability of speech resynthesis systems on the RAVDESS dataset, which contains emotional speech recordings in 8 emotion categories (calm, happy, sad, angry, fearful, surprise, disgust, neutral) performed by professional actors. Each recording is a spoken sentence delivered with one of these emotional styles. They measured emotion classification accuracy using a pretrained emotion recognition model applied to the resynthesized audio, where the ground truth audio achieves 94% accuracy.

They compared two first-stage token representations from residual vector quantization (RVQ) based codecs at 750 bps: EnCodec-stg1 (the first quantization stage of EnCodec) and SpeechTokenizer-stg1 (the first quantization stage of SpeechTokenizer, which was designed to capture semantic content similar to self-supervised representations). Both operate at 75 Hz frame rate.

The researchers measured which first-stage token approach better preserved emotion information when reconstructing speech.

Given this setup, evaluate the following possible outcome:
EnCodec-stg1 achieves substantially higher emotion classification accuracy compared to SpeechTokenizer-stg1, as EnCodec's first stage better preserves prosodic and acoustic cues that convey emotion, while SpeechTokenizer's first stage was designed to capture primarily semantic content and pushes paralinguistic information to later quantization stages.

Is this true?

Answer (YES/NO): YES